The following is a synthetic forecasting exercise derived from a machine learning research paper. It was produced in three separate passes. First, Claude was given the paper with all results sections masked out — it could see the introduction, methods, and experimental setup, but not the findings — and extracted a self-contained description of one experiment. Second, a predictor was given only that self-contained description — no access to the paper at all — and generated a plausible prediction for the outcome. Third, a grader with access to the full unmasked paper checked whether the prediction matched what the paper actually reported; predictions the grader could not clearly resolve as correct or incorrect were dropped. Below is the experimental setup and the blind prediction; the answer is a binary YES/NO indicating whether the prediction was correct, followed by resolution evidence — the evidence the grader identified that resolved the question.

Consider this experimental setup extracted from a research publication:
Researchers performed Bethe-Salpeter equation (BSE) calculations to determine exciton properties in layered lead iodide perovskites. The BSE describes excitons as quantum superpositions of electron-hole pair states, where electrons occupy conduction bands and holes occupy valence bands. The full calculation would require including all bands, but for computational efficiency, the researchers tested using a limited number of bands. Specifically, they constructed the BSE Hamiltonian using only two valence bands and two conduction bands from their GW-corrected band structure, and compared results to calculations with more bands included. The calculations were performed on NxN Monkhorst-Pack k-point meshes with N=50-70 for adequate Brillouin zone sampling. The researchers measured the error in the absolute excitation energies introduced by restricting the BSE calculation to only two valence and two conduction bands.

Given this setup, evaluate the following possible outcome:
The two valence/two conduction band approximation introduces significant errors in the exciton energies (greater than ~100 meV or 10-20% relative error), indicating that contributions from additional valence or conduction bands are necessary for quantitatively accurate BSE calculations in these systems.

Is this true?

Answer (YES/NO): NO